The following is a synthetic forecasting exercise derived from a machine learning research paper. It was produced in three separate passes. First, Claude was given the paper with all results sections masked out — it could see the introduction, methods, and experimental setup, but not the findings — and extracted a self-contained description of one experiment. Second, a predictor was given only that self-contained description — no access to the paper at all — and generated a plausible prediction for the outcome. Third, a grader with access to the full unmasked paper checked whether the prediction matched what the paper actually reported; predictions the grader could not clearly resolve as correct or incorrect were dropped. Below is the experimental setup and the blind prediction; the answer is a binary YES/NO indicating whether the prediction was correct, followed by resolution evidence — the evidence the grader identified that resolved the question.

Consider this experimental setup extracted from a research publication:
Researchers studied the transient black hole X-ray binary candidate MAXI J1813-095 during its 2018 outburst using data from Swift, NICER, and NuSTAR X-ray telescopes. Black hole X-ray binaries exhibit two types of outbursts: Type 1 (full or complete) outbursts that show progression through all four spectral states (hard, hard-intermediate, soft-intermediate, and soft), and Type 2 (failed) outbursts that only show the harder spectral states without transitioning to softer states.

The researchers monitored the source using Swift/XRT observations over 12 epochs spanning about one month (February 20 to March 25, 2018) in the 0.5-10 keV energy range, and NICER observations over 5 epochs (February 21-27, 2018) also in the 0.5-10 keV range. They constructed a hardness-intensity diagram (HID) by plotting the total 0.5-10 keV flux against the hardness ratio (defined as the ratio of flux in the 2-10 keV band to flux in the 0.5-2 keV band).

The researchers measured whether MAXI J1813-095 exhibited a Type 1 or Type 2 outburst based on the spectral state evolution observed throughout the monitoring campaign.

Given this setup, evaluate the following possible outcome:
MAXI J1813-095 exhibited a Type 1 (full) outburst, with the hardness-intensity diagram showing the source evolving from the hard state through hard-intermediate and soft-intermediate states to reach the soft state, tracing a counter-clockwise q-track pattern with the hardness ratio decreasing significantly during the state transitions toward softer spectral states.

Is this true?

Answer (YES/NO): NO